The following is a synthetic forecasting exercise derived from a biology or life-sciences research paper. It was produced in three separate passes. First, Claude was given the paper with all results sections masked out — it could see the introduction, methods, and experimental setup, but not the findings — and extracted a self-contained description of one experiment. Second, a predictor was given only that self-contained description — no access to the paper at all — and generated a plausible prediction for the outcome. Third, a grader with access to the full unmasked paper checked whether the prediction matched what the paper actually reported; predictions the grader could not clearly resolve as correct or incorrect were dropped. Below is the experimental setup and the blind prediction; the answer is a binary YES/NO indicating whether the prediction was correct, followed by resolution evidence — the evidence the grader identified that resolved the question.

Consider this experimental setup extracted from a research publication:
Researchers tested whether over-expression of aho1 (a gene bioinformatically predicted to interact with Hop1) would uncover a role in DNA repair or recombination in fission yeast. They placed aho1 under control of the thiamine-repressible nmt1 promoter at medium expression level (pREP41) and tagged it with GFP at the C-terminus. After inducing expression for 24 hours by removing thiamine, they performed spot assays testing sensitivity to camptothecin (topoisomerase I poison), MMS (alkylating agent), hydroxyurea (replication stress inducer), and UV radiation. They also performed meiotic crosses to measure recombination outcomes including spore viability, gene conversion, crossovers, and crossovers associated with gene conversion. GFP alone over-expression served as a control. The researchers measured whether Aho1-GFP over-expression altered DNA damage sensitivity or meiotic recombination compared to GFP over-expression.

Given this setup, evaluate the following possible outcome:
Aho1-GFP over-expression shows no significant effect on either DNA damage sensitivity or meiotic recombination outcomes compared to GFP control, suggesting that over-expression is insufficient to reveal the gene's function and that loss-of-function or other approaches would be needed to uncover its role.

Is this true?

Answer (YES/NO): YES